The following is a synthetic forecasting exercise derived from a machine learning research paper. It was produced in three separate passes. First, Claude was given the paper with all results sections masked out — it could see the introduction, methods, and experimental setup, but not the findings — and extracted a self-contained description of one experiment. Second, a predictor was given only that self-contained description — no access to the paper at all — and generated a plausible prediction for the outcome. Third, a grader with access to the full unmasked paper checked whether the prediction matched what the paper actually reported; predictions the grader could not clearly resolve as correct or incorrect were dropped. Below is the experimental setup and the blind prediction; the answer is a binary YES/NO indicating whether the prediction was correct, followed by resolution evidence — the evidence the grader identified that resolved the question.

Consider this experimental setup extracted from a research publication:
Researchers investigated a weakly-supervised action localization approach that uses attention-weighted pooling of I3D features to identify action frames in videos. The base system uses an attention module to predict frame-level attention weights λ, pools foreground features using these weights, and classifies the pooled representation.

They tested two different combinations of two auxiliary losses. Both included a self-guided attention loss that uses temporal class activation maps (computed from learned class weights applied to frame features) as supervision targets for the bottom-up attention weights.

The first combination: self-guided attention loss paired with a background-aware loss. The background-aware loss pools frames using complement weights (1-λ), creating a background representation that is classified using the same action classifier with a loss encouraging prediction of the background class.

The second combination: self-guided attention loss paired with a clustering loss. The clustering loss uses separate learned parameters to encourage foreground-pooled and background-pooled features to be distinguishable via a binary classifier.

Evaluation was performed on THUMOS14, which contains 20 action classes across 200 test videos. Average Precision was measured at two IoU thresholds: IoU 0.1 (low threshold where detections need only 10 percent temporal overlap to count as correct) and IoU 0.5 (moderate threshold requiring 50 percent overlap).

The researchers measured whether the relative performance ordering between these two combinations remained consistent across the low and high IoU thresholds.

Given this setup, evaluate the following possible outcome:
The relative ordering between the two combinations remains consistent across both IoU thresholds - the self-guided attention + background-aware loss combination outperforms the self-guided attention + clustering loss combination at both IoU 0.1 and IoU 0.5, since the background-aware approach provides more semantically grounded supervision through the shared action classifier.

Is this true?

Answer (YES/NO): NO